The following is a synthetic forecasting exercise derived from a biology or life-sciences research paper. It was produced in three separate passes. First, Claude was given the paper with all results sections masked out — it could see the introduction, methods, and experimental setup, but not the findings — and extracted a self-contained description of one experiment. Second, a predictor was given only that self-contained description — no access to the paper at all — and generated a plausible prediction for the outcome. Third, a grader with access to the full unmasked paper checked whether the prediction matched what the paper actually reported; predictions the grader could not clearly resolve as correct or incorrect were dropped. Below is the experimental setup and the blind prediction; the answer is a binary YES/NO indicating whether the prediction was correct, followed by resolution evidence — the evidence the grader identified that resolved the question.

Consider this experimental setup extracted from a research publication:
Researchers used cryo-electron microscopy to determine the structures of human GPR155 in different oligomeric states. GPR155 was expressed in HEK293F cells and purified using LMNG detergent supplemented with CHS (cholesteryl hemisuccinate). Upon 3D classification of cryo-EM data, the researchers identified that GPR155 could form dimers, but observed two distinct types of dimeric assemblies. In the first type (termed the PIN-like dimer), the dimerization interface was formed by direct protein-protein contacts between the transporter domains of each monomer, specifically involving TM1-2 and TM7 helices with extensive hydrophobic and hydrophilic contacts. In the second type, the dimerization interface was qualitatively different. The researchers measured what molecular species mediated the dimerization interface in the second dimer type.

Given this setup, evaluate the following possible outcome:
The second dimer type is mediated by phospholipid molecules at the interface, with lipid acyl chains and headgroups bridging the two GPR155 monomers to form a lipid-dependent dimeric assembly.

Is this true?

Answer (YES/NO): NO